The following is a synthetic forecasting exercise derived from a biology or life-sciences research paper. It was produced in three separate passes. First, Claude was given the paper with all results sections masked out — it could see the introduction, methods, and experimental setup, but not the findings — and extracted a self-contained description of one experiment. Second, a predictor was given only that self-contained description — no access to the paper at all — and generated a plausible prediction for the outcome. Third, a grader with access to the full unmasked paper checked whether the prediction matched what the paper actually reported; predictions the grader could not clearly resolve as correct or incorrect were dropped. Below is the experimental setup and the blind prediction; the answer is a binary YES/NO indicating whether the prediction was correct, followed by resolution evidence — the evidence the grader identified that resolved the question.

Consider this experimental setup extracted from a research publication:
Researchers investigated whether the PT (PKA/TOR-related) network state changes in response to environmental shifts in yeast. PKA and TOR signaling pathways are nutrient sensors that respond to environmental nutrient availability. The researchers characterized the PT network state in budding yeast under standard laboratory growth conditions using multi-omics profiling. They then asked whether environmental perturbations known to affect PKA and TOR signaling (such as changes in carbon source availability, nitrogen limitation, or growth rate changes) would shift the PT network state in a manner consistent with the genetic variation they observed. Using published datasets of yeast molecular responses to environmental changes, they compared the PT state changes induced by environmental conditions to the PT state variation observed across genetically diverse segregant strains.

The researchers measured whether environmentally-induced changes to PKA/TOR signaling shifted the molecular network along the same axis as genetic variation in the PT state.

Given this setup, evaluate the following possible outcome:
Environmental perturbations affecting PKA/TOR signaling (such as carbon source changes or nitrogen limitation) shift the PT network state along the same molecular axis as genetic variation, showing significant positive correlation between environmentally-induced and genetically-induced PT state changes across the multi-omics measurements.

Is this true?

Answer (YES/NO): YES